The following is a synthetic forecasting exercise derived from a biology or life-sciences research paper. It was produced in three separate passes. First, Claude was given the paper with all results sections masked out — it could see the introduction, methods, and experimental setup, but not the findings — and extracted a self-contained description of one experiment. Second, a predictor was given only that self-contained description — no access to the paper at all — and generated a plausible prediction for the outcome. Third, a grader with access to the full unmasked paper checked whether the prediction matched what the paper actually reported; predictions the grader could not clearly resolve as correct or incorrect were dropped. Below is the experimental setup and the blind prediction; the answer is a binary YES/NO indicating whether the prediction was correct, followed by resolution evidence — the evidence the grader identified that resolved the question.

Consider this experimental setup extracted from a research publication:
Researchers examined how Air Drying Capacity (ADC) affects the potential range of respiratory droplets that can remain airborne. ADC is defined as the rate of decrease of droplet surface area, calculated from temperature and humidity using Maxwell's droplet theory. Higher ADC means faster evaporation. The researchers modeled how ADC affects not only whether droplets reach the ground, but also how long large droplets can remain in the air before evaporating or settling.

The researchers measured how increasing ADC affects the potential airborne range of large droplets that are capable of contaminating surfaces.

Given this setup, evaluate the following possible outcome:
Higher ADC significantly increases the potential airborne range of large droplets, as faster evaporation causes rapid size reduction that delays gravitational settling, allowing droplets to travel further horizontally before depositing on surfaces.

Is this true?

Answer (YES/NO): NO